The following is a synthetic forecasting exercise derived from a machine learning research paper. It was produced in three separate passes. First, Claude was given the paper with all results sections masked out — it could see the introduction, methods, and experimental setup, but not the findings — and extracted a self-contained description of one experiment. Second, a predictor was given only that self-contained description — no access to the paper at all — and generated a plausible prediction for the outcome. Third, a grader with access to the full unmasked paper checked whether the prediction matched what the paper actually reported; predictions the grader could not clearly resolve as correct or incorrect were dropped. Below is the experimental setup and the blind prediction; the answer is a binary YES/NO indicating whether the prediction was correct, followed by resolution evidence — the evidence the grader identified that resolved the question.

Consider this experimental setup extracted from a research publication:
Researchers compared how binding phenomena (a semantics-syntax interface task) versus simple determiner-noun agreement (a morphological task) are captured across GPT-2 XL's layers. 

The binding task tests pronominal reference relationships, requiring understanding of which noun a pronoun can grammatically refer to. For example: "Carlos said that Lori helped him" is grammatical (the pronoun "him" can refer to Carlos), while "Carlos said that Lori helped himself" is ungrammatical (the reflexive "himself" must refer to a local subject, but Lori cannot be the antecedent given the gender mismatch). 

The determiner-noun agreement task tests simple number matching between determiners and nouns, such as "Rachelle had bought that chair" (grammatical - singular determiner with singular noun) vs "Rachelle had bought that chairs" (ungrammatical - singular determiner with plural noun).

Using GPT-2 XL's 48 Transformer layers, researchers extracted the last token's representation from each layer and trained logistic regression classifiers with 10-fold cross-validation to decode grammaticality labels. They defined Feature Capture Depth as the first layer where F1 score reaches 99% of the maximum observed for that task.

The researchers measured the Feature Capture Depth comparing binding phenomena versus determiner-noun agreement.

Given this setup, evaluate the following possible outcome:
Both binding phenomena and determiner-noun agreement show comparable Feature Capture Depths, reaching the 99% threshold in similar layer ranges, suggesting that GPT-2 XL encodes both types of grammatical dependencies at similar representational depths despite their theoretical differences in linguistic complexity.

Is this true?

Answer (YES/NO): NO